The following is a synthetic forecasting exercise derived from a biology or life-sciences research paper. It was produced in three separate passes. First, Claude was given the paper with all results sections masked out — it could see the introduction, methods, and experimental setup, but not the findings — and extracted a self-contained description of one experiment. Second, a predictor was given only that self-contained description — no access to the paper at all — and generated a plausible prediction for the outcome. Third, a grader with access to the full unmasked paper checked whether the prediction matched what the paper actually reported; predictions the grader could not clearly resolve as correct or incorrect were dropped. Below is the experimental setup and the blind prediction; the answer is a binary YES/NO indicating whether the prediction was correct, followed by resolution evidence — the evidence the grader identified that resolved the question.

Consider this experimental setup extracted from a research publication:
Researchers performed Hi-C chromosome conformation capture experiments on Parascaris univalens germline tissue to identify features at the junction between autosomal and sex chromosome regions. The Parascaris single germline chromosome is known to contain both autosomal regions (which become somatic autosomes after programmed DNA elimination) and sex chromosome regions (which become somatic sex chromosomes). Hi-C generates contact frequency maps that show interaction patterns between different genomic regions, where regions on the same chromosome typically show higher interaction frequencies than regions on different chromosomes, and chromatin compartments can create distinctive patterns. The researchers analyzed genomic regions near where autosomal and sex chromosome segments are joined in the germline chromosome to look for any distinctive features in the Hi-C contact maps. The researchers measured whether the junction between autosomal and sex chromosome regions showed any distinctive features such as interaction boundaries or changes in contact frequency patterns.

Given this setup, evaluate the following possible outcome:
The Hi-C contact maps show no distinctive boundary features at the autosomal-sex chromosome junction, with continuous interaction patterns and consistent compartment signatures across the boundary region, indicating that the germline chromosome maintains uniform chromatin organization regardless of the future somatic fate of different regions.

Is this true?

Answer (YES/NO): NO